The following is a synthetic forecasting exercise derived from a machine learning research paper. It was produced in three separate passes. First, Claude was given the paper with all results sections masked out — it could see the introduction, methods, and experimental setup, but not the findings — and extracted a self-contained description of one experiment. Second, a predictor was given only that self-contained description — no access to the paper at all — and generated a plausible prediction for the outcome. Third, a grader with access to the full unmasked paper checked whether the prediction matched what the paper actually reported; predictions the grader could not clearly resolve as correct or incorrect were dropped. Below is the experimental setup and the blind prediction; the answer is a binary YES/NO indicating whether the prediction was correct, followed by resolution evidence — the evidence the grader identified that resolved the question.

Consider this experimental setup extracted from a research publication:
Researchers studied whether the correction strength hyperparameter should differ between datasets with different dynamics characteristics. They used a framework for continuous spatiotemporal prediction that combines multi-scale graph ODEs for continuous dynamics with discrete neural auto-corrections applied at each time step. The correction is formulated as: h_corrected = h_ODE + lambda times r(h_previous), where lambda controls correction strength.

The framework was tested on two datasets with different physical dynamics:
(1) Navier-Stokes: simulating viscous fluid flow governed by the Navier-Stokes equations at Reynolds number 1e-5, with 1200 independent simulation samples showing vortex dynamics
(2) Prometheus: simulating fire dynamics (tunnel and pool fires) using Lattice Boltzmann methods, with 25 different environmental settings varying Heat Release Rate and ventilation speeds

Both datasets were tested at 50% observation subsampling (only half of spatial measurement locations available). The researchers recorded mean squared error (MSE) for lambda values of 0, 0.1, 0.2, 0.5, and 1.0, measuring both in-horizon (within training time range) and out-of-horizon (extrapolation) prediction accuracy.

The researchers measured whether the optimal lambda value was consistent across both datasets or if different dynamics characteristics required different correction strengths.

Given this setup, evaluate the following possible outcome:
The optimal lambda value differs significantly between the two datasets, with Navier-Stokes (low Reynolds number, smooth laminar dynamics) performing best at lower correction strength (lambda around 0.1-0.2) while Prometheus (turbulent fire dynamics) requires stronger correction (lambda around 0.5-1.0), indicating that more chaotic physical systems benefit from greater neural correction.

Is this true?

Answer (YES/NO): NO